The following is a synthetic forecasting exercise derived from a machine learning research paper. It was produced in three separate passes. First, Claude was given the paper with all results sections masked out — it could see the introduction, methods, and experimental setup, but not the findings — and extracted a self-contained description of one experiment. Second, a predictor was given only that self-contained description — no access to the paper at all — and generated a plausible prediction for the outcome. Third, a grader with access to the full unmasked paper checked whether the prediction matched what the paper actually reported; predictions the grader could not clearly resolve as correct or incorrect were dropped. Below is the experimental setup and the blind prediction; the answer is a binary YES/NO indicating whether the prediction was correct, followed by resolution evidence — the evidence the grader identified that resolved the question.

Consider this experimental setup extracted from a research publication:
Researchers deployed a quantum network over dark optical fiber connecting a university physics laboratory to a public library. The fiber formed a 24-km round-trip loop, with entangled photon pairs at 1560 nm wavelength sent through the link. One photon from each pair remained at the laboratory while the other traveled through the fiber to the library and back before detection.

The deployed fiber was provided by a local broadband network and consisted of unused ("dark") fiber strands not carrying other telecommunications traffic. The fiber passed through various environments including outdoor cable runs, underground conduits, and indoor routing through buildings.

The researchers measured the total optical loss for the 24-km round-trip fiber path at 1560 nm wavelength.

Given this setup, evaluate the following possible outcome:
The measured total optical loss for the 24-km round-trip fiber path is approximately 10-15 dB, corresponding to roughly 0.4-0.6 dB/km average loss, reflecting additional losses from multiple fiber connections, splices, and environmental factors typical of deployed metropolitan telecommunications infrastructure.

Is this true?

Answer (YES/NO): YES